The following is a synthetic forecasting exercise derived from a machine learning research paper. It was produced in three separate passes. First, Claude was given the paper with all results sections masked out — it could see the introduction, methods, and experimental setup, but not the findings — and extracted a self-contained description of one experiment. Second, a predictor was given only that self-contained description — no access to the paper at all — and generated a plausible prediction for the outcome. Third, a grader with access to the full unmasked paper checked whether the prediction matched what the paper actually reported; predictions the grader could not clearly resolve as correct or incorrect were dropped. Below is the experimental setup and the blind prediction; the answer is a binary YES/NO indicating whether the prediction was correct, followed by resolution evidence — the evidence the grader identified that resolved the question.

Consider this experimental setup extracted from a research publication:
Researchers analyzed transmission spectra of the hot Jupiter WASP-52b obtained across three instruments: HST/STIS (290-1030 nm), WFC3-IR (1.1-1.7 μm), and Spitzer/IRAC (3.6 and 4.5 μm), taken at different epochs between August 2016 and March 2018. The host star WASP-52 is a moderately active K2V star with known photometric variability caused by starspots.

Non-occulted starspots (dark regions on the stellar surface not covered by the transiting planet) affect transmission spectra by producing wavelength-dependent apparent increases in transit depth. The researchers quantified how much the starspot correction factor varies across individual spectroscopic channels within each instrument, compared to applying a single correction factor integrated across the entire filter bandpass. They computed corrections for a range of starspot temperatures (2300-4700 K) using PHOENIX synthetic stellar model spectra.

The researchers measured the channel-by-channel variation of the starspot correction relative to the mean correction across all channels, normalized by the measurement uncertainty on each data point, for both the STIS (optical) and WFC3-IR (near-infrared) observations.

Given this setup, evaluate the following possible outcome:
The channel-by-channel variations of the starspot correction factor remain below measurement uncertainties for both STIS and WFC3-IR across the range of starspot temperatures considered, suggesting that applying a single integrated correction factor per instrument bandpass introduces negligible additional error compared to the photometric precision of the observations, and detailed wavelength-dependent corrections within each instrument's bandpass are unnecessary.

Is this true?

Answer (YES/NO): NO